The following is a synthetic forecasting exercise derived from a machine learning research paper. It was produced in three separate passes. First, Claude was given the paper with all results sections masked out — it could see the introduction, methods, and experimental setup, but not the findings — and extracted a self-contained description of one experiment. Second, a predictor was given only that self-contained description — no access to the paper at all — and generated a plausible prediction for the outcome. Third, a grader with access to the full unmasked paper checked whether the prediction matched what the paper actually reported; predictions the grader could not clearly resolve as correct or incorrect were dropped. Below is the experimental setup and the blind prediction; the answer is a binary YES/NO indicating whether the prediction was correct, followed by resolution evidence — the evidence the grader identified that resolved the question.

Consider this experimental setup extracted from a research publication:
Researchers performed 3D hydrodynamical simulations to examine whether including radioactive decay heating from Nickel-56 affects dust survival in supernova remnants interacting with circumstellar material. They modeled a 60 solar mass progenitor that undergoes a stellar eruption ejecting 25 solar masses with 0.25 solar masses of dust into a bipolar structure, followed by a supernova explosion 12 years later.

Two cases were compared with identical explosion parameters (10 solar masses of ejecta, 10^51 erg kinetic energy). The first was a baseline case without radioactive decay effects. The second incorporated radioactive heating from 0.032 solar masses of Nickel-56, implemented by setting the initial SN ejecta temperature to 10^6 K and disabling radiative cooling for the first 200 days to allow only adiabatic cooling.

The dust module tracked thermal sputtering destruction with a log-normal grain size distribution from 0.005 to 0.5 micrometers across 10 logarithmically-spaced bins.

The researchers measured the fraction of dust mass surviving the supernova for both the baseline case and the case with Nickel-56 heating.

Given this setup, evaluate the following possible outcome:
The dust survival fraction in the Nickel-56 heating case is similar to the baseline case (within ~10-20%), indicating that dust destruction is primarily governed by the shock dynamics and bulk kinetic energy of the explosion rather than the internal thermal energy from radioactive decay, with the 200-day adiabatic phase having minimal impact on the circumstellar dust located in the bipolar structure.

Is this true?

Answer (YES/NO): YES